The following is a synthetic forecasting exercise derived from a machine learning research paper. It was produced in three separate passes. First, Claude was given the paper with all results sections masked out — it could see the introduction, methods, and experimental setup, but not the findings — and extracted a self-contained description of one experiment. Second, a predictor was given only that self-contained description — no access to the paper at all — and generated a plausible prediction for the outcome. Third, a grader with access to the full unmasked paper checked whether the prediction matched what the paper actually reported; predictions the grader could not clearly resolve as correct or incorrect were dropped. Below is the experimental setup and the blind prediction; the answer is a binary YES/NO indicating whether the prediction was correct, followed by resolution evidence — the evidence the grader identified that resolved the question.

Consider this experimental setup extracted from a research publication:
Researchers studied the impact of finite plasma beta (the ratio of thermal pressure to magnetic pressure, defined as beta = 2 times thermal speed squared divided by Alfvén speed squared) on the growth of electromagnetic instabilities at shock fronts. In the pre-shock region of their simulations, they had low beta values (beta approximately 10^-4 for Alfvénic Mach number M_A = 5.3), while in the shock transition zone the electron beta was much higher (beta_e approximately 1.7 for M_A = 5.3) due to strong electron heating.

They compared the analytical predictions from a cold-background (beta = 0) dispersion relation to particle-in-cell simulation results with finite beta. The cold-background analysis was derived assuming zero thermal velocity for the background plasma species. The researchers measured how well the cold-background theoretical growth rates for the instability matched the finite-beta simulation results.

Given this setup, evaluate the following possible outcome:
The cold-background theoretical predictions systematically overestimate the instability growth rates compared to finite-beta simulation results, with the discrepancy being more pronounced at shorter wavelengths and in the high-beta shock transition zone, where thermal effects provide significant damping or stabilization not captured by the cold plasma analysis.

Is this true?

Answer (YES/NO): NO